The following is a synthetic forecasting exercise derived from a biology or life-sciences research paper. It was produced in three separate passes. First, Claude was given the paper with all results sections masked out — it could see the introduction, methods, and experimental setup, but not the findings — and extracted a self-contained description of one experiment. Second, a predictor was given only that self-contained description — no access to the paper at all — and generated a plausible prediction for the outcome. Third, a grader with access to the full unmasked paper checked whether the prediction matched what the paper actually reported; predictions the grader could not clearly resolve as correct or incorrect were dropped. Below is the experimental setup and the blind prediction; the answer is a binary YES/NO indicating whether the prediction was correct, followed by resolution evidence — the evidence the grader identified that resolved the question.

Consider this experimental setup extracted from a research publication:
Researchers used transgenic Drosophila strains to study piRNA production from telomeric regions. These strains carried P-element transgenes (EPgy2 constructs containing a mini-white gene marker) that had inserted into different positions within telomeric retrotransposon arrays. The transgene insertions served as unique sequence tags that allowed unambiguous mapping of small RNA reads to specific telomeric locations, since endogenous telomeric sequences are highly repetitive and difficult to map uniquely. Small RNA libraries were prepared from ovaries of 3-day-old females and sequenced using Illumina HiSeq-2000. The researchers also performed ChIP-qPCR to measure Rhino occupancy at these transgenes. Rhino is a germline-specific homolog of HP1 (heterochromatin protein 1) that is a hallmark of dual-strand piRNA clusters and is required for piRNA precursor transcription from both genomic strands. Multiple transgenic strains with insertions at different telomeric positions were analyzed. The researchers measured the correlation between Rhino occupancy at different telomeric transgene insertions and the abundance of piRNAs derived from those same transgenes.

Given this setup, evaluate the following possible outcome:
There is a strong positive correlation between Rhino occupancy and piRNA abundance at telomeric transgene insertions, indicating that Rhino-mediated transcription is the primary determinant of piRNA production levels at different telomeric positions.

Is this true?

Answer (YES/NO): NO